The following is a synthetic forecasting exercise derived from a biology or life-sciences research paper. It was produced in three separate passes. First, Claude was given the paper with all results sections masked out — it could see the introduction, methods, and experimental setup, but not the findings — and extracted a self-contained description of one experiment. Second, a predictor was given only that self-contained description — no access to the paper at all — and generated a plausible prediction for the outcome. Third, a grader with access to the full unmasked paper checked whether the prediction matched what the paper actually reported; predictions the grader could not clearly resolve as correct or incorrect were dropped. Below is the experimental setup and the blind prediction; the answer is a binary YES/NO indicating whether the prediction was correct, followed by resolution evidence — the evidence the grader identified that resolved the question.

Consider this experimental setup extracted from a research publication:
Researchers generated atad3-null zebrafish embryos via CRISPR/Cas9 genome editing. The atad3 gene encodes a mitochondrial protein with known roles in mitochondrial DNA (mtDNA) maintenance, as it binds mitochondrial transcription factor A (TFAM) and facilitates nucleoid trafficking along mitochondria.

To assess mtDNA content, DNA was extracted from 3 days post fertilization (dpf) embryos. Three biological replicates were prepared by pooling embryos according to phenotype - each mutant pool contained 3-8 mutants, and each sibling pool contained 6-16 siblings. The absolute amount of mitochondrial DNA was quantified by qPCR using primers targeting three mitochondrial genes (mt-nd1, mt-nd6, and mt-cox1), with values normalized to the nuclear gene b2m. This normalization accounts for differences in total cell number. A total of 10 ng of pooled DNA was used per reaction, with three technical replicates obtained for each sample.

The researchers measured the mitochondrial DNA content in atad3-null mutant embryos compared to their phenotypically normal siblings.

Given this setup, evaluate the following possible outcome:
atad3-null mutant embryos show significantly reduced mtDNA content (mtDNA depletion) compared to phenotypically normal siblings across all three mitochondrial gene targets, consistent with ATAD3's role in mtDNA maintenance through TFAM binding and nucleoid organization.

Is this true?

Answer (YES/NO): YES